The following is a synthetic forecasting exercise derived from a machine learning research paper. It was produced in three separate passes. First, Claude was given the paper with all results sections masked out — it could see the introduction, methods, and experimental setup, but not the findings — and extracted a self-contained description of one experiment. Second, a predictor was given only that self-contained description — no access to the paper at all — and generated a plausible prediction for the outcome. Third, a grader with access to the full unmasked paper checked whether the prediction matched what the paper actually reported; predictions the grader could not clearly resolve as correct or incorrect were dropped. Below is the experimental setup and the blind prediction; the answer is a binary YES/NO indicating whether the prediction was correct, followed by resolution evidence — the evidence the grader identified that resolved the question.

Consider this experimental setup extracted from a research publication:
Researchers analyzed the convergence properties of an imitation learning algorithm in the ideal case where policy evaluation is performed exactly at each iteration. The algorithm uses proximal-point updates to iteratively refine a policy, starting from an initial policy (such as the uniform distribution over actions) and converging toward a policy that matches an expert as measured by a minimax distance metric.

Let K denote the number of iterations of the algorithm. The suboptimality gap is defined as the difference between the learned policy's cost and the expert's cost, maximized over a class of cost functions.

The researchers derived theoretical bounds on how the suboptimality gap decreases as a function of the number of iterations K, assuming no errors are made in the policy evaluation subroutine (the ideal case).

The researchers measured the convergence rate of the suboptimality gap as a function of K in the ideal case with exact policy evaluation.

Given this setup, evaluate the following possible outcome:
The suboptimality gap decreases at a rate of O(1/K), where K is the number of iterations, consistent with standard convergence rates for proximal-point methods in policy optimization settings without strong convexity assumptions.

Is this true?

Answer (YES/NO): YES